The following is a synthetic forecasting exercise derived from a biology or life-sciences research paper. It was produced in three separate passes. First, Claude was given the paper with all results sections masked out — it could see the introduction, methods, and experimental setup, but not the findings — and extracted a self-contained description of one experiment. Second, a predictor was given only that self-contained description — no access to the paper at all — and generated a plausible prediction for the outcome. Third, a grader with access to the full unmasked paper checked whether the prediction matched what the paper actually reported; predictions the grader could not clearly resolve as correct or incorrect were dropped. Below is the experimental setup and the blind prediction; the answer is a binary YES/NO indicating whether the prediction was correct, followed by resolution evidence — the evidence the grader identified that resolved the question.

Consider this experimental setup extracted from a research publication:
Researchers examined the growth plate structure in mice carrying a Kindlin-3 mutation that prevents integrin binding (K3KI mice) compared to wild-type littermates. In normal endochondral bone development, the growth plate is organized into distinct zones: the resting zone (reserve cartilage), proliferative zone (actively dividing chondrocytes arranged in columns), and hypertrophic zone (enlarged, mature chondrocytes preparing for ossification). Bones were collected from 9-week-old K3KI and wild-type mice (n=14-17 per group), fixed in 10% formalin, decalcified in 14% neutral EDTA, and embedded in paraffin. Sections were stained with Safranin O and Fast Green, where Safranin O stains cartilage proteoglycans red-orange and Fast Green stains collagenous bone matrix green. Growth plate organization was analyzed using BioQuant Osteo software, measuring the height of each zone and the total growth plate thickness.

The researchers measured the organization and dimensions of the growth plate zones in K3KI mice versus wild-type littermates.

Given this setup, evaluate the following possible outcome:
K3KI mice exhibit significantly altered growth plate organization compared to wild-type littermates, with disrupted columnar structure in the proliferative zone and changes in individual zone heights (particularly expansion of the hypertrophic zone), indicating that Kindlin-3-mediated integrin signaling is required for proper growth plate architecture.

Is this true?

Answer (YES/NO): NO